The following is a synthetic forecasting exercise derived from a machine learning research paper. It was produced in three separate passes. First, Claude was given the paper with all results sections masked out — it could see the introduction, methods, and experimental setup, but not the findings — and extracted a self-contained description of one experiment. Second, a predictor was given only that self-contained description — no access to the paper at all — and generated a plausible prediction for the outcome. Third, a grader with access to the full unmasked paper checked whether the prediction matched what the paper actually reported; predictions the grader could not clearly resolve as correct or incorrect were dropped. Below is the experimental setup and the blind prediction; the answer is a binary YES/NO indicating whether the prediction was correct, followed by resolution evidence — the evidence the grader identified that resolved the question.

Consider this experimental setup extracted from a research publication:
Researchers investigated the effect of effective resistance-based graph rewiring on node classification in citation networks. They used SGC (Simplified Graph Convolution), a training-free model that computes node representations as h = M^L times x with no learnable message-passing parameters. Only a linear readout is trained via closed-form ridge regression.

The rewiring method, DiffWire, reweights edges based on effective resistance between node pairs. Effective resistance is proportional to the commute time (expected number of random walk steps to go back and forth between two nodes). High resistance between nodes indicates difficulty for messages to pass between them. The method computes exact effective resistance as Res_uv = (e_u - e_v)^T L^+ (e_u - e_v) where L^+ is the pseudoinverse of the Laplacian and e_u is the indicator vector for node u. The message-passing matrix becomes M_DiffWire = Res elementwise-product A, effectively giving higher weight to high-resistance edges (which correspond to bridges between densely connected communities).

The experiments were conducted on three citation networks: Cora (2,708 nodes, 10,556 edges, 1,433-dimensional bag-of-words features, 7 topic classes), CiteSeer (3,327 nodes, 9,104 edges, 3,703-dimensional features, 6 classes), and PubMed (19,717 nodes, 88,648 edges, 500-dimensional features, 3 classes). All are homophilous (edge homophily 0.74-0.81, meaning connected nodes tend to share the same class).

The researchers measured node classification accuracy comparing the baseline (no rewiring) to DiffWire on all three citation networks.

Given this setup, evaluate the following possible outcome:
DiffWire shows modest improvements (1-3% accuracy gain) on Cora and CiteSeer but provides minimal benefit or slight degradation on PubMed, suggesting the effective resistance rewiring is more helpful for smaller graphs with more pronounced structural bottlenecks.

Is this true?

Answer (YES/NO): NO